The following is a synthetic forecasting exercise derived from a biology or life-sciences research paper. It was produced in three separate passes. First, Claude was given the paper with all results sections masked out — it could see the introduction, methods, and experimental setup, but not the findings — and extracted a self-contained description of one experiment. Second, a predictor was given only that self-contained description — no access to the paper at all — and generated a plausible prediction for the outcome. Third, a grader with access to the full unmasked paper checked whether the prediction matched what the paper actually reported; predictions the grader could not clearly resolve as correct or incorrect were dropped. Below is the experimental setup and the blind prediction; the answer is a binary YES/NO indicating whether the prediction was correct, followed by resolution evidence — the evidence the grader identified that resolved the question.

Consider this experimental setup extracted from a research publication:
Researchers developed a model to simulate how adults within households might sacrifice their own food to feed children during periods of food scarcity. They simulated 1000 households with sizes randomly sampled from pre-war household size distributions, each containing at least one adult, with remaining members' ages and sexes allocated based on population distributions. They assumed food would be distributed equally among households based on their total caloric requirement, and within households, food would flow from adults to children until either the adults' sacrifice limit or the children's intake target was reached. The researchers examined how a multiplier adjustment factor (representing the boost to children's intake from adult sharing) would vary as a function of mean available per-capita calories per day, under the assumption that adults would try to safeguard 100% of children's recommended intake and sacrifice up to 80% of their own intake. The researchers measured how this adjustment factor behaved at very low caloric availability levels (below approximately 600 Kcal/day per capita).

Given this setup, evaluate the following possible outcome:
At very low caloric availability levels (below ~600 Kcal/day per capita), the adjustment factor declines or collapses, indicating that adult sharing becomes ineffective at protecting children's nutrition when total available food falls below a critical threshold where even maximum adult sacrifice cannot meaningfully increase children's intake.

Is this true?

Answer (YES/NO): YES